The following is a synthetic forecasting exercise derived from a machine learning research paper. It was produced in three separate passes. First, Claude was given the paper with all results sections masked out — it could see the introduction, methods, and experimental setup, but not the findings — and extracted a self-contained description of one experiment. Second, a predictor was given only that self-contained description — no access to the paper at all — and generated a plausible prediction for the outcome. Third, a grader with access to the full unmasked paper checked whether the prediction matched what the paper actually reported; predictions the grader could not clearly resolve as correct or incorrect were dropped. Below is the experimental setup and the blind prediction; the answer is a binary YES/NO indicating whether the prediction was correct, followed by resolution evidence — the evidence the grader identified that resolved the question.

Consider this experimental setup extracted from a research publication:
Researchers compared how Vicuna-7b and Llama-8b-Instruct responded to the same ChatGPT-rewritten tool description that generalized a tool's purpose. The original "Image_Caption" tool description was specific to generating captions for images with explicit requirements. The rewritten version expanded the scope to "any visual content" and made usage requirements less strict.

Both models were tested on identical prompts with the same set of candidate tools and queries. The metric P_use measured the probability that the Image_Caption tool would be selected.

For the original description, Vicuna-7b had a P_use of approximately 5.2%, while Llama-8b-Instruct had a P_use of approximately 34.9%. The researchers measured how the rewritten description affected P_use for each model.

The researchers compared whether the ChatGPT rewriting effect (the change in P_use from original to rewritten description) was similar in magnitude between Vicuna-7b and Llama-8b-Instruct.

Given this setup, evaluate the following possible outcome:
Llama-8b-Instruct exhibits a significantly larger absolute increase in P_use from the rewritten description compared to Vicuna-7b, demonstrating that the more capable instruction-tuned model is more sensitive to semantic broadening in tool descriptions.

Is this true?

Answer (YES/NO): NO